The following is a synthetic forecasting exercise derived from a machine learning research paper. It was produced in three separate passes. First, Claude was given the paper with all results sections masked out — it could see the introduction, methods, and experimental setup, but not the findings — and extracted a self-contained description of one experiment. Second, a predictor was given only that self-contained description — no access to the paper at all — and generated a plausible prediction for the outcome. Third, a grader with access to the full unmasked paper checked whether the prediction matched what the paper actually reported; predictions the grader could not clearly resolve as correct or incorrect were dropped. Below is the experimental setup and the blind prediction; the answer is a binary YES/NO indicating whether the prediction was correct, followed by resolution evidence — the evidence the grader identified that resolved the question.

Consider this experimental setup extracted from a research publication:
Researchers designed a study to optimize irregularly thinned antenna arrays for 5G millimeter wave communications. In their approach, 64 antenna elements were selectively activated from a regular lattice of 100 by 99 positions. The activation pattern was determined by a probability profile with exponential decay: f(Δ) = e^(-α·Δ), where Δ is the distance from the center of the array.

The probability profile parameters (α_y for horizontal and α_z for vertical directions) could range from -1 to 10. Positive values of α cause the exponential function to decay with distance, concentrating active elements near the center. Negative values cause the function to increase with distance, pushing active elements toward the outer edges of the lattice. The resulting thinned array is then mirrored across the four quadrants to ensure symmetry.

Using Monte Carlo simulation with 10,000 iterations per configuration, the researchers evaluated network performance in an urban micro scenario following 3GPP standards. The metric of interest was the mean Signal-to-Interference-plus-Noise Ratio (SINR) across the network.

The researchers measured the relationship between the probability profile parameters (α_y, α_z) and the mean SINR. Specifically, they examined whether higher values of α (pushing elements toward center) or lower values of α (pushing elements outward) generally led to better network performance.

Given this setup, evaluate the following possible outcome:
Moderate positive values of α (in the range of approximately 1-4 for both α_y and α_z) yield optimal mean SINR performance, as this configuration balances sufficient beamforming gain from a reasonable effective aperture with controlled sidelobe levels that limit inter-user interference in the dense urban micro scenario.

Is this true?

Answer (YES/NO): NO